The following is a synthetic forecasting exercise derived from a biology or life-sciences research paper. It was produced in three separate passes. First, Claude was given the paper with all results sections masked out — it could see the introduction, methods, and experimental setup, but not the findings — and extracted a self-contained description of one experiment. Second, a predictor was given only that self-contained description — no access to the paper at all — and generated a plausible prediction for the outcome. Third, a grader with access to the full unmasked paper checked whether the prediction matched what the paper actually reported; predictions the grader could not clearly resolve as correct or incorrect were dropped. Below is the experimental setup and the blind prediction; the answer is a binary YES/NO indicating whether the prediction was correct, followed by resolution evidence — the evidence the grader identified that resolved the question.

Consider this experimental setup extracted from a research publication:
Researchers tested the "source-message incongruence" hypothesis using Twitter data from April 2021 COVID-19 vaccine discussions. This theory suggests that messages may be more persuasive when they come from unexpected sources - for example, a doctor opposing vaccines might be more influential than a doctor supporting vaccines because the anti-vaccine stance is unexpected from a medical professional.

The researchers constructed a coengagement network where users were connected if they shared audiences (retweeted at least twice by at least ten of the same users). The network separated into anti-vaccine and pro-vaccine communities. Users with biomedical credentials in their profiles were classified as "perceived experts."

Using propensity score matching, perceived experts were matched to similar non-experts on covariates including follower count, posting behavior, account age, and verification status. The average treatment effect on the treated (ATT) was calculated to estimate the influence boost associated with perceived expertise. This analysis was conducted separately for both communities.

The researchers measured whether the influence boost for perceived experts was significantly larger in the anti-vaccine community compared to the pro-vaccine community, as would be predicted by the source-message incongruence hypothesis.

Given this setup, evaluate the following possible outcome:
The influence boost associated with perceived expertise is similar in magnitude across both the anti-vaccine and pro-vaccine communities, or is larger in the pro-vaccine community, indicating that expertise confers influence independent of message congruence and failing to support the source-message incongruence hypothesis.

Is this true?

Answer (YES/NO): YES